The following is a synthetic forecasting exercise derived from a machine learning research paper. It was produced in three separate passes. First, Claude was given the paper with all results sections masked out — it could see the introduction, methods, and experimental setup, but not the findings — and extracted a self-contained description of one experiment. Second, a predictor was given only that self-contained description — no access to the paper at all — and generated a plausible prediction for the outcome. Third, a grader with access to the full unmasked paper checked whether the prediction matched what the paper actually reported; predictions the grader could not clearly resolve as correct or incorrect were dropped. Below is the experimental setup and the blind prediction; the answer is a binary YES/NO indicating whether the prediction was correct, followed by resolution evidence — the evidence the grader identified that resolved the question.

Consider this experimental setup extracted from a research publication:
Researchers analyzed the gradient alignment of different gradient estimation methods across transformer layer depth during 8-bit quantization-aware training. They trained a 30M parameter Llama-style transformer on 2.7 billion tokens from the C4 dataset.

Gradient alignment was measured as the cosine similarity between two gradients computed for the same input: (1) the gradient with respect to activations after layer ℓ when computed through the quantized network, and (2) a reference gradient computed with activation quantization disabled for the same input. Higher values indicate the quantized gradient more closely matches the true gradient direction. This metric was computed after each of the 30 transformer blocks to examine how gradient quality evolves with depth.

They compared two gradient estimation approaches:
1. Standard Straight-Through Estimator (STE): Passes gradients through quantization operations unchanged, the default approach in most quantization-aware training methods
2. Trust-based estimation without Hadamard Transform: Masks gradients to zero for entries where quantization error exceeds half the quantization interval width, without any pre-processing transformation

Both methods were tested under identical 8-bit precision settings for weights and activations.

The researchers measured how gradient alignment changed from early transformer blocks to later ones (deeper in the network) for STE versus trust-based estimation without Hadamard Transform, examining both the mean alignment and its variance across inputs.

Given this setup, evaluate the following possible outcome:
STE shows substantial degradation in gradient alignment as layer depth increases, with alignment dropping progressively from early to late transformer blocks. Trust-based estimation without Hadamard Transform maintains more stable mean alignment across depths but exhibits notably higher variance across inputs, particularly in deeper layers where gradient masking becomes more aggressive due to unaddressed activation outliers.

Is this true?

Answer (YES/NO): NO